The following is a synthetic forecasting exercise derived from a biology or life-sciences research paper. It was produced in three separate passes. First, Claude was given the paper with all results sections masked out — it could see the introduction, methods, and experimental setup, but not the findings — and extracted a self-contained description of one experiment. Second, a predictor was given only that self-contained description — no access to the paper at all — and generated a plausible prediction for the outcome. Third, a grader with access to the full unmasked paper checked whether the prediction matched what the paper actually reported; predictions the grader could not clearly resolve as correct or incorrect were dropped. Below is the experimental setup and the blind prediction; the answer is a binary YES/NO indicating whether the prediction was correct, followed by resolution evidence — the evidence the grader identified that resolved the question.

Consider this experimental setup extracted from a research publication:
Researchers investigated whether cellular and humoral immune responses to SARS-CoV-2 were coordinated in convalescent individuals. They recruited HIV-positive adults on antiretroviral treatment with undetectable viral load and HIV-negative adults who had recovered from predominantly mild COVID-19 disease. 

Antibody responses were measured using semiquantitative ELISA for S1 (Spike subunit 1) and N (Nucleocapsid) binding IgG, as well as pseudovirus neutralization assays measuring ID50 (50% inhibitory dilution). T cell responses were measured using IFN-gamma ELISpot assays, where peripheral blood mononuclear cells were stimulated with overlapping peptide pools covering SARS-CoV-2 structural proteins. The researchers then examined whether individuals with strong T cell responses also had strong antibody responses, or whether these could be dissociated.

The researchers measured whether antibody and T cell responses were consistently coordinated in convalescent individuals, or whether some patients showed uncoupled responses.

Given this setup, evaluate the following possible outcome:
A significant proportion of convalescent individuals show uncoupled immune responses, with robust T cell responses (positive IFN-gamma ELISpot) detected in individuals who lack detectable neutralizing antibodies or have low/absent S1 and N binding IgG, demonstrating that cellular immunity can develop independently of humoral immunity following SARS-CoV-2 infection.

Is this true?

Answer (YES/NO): NO